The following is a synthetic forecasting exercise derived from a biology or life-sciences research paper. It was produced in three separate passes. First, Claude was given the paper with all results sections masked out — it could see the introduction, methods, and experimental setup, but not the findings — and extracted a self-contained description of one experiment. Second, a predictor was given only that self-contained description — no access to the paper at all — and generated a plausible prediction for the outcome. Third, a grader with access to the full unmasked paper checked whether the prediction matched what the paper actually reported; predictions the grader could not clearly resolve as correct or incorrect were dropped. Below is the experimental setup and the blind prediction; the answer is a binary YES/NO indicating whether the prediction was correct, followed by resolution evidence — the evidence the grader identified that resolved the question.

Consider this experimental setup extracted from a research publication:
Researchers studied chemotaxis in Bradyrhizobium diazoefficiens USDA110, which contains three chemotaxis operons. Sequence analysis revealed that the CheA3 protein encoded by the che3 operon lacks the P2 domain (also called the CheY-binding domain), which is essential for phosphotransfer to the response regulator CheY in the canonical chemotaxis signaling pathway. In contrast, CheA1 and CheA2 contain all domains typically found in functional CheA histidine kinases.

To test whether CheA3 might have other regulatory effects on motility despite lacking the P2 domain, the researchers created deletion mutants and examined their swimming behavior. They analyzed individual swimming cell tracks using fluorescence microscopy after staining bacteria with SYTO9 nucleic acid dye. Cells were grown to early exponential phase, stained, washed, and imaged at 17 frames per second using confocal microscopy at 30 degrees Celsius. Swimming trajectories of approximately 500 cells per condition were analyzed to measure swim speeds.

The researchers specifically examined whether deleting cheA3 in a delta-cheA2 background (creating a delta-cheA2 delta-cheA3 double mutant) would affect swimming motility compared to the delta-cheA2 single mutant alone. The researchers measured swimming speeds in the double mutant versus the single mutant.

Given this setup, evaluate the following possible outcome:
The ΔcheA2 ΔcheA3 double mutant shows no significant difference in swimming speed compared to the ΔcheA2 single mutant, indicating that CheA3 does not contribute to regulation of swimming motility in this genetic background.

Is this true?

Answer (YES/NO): YES